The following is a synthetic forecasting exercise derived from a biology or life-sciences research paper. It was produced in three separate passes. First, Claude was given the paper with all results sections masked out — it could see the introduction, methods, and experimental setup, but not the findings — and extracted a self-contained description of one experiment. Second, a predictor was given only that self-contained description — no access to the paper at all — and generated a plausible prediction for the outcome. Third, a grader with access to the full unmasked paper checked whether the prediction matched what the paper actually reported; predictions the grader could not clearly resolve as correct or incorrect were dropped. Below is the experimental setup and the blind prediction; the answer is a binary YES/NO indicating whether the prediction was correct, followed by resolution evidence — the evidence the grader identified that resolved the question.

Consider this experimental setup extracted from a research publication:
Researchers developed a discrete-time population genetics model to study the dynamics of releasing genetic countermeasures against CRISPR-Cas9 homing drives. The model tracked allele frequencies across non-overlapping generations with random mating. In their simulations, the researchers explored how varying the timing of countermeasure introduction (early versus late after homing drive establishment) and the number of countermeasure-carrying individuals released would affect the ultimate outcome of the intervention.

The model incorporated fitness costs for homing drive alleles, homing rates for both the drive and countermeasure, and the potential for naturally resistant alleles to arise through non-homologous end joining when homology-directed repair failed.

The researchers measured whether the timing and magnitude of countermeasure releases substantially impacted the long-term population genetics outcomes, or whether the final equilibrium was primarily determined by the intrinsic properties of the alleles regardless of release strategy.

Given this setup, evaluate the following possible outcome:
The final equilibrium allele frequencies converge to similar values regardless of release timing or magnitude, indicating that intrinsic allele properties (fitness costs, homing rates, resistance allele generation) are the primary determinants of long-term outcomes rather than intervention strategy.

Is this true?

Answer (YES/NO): NO